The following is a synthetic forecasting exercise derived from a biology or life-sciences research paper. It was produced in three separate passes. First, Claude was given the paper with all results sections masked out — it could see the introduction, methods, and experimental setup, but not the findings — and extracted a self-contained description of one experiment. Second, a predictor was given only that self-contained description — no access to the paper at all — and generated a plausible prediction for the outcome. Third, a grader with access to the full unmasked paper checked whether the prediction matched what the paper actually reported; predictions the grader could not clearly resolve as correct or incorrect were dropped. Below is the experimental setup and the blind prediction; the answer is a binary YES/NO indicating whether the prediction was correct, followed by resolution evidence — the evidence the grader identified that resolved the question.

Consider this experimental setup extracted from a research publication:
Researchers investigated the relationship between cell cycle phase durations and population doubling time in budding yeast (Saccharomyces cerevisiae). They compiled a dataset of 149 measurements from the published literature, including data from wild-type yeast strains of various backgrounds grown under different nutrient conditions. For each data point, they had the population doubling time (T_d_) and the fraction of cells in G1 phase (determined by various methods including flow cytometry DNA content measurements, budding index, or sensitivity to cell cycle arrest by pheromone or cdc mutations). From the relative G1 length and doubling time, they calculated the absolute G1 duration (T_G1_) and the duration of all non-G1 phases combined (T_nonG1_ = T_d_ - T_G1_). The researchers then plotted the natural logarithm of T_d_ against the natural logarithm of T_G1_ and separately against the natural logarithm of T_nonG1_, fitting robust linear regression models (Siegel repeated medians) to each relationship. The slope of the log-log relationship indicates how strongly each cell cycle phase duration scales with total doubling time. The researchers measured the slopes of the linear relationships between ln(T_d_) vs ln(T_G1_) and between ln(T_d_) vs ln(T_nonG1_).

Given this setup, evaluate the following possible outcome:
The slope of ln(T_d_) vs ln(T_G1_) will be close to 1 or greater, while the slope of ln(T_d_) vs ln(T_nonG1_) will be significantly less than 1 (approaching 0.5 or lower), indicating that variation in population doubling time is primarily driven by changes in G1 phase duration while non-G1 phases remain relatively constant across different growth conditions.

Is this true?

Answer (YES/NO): NO